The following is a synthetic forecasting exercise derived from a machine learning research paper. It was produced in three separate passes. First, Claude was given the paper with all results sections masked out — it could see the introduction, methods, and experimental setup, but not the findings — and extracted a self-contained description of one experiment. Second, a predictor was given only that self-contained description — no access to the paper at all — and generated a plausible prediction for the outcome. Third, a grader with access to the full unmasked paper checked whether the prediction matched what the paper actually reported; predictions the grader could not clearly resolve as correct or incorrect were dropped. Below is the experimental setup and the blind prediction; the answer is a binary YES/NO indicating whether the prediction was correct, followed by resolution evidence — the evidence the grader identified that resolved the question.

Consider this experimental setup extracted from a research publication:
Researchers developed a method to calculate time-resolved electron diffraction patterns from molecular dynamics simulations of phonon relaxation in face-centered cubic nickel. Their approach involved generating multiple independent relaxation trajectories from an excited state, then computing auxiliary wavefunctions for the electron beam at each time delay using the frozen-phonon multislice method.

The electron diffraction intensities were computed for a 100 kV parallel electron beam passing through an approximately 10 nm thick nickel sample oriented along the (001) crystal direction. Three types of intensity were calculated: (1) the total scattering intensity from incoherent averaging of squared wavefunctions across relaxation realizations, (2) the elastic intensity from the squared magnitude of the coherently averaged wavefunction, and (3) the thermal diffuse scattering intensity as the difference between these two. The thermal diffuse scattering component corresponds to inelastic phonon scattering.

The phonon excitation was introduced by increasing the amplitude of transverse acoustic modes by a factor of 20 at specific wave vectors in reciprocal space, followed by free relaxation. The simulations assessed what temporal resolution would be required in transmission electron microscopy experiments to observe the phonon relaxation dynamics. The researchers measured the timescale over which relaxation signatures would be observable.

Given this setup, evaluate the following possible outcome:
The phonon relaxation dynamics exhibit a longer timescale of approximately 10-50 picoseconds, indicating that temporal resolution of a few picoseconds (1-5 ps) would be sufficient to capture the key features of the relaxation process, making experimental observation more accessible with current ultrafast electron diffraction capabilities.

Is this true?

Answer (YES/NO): NO